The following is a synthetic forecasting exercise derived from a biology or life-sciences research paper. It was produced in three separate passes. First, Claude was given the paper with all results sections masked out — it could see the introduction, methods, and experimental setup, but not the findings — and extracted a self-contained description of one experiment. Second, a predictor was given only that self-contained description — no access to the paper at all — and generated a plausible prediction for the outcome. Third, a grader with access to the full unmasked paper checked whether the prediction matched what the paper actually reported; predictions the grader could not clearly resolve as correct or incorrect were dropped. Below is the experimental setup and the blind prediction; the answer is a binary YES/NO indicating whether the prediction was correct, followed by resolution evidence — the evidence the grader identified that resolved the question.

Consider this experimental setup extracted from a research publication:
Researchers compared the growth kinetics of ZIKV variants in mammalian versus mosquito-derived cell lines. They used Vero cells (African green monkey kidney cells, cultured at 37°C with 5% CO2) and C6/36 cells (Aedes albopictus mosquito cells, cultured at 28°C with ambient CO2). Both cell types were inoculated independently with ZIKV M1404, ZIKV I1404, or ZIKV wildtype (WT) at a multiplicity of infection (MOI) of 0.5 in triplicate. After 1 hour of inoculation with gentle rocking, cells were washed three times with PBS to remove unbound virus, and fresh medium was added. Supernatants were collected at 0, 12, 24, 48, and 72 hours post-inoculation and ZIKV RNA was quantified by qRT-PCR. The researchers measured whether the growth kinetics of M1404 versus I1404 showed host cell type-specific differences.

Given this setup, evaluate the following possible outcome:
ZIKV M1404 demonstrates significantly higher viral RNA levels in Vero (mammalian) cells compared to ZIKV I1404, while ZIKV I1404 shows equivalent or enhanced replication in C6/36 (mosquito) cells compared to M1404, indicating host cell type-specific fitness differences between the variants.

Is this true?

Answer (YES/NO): NO